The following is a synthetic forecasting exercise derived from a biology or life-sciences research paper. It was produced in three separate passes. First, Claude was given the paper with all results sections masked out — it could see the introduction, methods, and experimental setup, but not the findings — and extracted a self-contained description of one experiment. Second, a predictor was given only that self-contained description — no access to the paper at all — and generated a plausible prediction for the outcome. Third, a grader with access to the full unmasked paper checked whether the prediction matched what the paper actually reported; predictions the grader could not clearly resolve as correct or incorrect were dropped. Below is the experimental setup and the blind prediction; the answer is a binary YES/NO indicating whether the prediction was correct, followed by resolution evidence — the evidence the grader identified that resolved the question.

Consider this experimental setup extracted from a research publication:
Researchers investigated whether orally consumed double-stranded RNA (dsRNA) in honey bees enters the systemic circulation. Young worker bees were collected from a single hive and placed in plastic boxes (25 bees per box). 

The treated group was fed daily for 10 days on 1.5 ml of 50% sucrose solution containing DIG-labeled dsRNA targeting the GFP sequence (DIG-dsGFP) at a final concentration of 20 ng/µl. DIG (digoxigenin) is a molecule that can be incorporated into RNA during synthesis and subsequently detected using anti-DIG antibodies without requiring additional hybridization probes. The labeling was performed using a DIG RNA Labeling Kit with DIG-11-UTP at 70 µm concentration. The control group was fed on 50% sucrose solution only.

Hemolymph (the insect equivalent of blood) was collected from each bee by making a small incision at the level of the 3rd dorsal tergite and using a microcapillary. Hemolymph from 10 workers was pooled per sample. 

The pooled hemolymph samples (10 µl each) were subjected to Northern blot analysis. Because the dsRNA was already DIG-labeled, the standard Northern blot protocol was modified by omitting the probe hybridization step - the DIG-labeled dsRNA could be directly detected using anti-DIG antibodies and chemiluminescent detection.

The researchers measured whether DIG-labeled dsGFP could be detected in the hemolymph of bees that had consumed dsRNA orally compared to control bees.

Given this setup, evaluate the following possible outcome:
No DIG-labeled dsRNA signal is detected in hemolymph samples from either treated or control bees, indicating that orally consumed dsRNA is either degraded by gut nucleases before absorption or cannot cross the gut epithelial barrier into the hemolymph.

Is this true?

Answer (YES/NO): NO